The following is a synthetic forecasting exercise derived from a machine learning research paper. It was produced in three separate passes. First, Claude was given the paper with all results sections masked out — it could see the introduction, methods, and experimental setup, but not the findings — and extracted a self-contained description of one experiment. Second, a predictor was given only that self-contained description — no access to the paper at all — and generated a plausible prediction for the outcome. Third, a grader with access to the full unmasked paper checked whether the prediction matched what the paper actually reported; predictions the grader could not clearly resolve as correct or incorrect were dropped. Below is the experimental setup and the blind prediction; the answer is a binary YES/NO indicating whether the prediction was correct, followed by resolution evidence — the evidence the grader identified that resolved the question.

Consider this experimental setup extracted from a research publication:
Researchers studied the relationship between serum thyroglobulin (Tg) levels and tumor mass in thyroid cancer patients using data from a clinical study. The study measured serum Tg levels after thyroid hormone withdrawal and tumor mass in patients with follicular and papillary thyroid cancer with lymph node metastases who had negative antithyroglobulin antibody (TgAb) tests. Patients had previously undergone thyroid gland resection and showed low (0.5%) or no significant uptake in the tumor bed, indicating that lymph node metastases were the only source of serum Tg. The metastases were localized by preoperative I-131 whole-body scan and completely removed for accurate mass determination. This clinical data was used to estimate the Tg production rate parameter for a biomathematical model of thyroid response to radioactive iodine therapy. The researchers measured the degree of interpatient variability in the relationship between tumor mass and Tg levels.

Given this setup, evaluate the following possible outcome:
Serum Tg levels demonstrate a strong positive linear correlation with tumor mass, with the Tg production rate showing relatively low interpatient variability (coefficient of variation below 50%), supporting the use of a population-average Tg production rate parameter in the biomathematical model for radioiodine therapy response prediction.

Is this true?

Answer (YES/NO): NO